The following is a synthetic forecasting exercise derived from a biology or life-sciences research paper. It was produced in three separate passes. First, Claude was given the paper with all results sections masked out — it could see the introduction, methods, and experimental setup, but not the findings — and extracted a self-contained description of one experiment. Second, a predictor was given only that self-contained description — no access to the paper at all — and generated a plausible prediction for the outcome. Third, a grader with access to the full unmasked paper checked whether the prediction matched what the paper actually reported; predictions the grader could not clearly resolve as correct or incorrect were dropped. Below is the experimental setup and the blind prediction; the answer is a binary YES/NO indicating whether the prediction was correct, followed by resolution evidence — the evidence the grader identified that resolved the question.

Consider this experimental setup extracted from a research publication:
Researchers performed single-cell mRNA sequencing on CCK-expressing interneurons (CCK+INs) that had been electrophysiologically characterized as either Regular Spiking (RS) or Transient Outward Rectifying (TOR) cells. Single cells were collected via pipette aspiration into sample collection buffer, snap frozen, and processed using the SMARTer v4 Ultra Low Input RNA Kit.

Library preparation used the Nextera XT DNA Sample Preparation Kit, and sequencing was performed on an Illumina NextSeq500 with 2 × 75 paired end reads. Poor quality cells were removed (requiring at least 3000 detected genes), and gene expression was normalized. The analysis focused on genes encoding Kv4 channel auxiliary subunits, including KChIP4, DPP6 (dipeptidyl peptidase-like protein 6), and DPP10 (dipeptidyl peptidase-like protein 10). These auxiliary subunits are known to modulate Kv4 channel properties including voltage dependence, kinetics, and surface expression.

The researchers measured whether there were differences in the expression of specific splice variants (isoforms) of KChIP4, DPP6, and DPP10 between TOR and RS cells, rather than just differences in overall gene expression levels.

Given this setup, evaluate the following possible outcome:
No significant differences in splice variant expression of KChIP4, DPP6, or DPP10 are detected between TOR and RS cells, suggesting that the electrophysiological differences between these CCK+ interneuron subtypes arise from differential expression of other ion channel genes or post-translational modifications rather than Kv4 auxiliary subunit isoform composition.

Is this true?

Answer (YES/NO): NO